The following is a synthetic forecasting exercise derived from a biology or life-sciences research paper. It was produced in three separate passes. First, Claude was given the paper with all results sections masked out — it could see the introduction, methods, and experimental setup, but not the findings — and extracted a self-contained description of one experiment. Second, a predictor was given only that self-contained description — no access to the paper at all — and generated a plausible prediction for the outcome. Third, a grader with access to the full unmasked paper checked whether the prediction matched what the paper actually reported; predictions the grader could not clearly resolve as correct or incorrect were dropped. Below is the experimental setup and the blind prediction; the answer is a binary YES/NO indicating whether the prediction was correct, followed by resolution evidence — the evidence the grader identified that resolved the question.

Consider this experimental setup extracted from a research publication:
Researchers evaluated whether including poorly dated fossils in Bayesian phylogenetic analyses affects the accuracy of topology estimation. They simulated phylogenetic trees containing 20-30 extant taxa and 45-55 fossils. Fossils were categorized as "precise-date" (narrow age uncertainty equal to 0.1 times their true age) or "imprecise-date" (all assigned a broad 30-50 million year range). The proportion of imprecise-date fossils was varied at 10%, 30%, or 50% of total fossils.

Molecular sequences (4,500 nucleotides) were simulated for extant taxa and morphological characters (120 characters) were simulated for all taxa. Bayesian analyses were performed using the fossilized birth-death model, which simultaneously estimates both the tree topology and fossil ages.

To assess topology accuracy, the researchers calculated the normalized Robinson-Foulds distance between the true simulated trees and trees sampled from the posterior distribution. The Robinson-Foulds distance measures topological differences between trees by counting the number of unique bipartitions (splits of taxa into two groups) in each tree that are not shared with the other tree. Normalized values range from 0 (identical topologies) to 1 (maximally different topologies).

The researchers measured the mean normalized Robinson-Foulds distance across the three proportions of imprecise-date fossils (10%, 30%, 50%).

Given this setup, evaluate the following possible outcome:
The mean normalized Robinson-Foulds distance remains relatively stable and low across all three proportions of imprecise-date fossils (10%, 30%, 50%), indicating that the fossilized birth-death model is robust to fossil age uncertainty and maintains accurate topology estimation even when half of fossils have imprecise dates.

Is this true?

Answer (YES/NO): NO